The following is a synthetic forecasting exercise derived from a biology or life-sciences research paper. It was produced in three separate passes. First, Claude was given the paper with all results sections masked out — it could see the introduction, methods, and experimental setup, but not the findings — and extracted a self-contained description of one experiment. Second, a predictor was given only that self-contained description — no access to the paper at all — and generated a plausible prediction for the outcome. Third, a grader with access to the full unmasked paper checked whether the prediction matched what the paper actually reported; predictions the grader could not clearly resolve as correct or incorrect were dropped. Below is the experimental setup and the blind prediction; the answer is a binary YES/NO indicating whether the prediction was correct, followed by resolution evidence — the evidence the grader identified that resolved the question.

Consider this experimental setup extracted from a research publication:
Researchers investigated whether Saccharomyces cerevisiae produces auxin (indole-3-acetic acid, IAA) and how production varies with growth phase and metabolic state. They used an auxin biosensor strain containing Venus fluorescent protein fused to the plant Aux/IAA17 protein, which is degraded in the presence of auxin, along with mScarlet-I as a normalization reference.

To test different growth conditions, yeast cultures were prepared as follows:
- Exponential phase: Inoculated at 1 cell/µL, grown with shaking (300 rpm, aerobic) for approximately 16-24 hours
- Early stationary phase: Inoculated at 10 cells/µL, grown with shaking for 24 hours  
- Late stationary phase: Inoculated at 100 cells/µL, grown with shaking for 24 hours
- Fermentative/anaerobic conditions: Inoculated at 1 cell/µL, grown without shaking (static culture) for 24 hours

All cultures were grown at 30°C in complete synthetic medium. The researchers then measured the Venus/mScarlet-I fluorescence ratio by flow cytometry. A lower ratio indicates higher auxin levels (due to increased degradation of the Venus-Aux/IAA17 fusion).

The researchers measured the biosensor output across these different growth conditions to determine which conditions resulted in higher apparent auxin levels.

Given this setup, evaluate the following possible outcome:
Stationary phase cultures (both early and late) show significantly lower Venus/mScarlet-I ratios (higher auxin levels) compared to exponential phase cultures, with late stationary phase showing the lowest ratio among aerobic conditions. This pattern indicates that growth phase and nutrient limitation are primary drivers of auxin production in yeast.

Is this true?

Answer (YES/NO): YES